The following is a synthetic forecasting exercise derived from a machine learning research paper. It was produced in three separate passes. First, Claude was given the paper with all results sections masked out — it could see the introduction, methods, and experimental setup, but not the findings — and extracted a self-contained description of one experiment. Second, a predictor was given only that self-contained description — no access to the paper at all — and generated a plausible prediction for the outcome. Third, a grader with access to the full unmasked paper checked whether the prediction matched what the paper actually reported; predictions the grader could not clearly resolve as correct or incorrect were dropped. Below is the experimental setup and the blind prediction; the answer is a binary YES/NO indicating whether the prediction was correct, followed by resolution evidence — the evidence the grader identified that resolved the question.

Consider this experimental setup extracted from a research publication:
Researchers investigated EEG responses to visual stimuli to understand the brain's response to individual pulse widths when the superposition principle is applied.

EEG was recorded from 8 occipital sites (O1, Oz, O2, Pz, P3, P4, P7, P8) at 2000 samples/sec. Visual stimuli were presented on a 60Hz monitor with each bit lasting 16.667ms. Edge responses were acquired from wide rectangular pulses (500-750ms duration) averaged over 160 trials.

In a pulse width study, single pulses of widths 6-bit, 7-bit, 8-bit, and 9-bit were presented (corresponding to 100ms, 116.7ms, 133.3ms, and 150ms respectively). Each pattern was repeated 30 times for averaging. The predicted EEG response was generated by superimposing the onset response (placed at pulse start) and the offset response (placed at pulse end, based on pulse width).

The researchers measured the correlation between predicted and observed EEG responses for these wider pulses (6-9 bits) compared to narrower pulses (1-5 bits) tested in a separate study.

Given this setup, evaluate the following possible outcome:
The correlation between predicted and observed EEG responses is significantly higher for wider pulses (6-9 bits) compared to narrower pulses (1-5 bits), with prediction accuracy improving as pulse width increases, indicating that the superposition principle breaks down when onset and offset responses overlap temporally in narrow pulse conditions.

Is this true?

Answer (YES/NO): NO